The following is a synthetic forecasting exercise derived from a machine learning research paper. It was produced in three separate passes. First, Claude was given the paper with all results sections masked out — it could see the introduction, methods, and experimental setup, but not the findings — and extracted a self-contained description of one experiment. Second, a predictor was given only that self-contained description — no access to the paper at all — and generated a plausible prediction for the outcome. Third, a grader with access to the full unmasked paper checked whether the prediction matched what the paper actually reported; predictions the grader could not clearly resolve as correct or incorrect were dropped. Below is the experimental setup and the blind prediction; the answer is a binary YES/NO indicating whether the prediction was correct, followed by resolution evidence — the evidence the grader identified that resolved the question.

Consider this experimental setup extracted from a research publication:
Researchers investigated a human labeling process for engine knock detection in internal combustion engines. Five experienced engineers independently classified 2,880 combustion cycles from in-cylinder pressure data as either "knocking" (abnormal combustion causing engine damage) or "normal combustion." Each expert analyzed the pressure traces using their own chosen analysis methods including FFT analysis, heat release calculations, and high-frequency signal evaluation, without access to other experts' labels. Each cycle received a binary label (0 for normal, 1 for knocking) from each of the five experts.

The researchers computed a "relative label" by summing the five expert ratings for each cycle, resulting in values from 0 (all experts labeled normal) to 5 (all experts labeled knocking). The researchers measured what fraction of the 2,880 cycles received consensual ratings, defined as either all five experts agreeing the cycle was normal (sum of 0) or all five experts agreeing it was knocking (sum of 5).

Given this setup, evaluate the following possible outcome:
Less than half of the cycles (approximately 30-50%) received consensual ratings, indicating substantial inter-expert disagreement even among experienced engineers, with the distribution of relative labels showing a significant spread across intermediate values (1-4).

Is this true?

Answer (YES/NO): NO